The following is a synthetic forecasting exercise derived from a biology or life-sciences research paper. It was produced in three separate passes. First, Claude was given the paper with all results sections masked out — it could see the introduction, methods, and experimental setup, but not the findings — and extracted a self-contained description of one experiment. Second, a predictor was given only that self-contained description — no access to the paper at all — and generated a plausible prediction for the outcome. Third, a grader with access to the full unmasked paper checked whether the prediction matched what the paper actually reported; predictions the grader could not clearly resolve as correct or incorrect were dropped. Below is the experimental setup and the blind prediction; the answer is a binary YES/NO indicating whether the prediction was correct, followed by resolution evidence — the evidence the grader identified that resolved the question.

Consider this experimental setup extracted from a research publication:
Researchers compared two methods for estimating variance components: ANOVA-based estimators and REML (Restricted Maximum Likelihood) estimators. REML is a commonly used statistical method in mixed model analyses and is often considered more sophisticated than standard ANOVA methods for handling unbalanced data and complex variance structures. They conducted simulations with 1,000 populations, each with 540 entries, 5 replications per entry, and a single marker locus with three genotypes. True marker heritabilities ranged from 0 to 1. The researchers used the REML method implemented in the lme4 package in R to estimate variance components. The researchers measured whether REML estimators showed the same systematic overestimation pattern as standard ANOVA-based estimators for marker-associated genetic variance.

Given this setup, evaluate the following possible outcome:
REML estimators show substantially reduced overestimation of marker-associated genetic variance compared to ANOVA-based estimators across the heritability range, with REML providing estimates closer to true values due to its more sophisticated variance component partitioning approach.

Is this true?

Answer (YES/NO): NO